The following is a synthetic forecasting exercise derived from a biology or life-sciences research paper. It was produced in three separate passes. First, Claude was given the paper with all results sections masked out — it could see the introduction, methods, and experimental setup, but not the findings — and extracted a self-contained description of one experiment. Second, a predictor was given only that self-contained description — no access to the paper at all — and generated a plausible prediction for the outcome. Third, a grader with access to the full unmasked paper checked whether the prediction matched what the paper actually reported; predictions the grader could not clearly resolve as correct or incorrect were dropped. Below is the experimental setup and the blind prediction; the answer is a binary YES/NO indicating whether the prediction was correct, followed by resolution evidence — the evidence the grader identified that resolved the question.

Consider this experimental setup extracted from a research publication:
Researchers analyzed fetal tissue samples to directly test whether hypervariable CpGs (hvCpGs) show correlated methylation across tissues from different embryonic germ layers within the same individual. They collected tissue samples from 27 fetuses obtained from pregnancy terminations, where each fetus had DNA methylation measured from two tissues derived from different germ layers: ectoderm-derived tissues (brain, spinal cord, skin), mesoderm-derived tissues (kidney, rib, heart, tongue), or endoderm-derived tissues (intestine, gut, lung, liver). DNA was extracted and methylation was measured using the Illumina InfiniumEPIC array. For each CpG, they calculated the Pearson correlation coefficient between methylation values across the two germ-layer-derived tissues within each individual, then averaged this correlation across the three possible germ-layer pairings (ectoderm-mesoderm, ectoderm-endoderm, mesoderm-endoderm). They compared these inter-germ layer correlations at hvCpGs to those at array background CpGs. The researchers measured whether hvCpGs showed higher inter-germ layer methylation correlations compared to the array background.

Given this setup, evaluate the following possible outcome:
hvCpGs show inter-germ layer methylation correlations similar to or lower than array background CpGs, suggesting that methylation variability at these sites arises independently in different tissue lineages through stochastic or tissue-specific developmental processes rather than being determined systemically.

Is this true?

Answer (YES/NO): NO